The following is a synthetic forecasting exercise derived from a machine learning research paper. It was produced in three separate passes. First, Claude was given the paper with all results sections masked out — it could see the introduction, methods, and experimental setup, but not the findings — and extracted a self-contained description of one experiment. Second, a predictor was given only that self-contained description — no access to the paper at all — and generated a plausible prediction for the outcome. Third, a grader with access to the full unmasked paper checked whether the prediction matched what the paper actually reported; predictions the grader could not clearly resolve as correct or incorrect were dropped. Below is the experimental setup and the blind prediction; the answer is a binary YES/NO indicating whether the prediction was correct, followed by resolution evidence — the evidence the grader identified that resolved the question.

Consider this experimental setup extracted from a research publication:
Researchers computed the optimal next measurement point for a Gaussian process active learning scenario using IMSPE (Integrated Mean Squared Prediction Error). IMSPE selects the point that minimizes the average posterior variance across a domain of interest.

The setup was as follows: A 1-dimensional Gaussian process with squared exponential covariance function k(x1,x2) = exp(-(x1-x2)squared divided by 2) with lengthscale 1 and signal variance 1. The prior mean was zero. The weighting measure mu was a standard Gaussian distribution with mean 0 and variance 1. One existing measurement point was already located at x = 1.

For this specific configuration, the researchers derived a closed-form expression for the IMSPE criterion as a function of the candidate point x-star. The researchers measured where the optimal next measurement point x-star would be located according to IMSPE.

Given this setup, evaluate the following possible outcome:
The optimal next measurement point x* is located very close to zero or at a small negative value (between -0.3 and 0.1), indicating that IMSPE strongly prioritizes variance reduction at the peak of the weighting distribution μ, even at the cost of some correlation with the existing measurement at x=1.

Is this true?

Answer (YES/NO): NO